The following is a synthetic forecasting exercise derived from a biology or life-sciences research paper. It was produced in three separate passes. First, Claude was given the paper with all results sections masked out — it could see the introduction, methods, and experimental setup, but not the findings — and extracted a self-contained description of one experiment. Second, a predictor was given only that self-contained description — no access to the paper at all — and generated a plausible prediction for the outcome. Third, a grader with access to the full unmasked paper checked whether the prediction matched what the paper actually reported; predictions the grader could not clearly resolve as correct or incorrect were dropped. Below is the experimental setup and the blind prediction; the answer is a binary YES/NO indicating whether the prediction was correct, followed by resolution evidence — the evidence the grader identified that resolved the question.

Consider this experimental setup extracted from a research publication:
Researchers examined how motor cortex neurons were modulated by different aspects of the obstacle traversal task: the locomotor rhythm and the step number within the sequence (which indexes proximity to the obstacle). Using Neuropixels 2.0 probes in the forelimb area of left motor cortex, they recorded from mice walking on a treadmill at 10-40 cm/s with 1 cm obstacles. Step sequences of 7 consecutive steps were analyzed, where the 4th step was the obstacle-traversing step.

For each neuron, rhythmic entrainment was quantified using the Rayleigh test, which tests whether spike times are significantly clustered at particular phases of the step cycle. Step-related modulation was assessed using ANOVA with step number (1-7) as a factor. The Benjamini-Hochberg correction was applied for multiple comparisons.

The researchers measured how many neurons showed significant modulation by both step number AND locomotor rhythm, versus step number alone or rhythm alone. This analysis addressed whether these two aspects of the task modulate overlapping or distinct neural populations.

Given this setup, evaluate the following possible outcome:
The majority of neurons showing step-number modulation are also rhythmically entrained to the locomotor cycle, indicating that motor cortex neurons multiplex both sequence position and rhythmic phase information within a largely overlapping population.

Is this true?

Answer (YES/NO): YES